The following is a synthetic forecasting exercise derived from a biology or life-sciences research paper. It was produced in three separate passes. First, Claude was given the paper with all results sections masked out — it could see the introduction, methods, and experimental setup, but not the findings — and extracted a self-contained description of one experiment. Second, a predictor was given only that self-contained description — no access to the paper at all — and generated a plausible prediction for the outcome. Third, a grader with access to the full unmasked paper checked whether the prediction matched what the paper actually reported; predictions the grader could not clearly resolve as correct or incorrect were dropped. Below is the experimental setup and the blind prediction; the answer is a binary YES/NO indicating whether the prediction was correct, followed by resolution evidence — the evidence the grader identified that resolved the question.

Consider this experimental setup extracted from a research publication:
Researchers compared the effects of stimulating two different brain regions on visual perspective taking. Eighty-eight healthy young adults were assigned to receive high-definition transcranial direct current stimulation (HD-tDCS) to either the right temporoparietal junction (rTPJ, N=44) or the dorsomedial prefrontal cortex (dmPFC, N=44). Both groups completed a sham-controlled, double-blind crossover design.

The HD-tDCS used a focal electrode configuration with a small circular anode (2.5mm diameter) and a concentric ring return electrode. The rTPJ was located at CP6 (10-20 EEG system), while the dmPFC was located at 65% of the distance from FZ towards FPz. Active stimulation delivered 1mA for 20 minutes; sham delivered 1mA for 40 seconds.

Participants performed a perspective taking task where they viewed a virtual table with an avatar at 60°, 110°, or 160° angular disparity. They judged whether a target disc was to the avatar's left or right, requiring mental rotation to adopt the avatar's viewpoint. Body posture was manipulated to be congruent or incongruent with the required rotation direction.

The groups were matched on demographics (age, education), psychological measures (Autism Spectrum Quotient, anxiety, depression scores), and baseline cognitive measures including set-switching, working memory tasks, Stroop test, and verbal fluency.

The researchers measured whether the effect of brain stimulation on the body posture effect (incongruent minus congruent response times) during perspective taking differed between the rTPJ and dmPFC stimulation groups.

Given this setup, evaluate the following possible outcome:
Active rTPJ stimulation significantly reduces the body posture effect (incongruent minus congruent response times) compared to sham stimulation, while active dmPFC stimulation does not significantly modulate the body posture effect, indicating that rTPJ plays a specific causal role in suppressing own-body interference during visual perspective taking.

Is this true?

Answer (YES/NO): NO